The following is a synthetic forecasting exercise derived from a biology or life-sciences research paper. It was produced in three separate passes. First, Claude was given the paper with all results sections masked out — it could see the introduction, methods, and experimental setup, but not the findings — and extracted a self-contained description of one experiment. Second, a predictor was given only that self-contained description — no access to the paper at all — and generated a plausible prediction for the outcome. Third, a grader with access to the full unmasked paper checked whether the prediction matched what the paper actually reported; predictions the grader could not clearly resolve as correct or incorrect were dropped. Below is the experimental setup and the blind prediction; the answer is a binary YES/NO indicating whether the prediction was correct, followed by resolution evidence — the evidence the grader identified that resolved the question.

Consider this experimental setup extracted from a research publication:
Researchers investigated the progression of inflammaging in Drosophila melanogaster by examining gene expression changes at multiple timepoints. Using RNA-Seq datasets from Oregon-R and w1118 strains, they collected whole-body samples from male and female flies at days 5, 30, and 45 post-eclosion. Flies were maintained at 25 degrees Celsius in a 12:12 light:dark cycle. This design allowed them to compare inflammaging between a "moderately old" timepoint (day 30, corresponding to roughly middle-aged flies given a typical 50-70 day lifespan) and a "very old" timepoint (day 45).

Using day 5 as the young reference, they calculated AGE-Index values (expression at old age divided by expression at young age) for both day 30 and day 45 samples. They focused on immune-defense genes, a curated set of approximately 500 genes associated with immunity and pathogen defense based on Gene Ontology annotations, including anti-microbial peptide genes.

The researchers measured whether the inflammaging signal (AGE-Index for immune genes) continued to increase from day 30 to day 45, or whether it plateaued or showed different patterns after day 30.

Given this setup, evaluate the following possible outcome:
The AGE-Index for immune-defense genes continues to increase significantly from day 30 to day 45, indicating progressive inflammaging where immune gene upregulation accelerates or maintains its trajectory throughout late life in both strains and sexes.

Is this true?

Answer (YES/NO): NO